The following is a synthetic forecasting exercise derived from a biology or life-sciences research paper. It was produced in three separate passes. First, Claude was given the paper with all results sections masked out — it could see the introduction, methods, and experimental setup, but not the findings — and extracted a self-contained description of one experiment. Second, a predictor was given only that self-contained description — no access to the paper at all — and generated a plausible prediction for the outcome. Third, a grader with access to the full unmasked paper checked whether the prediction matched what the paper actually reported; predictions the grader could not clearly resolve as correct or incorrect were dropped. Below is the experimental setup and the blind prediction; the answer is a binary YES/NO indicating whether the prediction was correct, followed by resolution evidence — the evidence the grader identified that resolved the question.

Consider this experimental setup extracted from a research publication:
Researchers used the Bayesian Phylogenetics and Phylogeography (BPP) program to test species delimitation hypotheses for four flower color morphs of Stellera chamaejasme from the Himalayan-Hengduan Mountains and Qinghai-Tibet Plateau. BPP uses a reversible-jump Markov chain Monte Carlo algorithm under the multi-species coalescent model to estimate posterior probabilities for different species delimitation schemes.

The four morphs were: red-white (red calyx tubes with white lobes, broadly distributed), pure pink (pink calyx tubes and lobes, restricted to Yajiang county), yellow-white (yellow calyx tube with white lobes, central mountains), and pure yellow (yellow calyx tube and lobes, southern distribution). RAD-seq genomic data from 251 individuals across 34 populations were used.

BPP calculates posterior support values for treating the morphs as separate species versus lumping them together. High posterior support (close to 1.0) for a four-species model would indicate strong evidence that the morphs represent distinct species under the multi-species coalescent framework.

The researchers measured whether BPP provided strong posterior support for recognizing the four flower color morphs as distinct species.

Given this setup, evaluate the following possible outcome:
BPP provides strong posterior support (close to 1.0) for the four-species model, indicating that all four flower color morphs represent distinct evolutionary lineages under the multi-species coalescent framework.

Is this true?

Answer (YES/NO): NO